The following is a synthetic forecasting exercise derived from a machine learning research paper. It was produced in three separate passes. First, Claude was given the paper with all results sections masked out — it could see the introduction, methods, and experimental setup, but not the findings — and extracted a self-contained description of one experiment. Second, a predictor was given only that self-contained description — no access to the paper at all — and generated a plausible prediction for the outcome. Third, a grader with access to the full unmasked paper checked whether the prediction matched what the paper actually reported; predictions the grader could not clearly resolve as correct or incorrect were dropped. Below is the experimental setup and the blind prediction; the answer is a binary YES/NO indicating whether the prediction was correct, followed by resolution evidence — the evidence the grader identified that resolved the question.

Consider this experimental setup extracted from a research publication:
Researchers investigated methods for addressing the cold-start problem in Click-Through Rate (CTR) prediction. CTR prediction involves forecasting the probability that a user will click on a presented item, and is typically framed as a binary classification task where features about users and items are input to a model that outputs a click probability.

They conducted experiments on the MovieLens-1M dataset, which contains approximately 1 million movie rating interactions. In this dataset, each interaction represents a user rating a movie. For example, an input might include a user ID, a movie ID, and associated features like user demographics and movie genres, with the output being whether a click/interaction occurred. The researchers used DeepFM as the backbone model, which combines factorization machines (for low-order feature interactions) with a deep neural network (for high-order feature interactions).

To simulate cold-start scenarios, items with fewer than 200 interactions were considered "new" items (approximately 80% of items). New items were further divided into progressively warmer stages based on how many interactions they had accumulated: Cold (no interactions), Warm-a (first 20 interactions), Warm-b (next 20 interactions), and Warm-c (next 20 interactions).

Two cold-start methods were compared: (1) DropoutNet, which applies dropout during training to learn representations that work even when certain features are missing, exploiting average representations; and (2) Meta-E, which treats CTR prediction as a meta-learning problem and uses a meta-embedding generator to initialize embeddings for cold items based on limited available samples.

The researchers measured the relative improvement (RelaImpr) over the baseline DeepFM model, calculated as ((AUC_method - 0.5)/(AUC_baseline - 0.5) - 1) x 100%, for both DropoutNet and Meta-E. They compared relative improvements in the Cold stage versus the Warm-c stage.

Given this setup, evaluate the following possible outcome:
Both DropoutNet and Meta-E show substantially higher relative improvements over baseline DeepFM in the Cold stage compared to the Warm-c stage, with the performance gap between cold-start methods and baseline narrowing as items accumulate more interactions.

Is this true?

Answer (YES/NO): YES